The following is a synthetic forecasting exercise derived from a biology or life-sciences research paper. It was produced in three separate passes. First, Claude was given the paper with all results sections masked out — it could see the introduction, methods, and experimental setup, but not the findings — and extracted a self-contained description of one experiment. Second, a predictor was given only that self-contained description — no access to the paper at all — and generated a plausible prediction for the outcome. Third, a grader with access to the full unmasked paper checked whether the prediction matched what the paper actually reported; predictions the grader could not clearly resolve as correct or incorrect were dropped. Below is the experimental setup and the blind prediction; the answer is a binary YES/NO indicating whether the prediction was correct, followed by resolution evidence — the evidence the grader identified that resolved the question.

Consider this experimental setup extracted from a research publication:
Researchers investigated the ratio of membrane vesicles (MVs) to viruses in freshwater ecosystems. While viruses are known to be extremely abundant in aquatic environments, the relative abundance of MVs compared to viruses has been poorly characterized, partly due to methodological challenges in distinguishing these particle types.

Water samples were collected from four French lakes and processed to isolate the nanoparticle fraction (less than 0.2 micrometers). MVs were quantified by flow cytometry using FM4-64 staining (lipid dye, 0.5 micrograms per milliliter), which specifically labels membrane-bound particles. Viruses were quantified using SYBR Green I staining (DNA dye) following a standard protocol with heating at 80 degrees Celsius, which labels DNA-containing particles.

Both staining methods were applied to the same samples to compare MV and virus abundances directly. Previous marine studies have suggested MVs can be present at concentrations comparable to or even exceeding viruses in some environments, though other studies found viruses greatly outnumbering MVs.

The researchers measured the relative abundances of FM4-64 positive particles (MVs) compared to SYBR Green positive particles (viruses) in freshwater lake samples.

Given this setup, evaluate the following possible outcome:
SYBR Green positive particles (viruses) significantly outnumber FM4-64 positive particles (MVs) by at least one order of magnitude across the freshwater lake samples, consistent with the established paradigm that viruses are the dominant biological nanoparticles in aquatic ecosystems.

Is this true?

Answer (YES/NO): YES